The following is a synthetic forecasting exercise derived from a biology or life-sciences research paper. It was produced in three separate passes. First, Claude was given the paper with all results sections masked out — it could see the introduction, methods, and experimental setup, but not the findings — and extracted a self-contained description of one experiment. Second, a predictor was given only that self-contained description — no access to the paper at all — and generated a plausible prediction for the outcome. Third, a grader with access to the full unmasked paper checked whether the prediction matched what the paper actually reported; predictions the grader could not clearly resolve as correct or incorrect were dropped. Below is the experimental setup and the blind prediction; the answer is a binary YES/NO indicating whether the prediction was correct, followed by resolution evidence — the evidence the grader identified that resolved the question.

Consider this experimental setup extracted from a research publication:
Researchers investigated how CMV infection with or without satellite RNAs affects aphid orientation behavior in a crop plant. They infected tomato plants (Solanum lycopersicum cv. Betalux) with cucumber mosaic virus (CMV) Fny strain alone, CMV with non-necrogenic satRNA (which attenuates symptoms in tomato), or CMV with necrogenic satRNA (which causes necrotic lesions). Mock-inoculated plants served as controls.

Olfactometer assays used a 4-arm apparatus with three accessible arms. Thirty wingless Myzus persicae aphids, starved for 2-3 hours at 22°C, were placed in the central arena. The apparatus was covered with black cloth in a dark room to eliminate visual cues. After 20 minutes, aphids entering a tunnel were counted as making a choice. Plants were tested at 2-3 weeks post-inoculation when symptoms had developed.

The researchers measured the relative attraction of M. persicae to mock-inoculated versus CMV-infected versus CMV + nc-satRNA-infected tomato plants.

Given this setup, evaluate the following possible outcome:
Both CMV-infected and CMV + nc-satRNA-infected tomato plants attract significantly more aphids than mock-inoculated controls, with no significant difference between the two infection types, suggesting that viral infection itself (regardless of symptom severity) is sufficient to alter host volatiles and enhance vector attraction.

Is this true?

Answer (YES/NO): NO